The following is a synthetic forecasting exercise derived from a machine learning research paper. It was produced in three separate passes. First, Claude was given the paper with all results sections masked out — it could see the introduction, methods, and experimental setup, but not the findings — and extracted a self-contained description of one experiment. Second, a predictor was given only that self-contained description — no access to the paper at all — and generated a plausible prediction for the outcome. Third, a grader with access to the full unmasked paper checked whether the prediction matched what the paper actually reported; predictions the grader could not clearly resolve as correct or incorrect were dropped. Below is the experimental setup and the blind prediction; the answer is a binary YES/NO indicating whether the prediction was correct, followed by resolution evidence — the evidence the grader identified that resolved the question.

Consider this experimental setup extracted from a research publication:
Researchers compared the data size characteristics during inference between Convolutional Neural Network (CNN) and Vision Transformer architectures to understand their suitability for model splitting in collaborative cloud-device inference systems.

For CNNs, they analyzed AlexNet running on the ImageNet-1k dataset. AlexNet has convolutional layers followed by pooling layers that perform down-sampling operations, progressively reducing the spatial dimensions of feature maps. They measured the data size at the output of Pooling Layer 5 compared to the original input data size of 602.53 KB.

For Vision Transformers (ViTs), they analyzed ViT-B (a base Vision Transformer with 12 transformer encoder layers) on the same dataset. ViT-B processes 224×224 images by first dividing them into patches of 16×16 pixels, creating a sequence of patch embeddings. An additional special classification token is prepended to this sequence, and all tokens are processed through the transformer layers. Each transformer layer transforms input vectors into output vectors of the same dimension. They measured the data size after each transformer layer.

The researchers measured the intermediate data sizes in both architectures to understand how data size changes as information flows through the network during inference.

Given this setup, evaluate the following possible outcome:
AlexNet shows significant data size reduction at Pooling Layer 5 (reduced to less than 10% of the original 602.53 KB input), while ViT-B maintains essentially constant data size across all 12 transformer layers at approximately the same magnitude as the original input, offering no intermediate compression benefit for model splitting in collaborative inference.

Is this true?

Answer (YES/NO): YES